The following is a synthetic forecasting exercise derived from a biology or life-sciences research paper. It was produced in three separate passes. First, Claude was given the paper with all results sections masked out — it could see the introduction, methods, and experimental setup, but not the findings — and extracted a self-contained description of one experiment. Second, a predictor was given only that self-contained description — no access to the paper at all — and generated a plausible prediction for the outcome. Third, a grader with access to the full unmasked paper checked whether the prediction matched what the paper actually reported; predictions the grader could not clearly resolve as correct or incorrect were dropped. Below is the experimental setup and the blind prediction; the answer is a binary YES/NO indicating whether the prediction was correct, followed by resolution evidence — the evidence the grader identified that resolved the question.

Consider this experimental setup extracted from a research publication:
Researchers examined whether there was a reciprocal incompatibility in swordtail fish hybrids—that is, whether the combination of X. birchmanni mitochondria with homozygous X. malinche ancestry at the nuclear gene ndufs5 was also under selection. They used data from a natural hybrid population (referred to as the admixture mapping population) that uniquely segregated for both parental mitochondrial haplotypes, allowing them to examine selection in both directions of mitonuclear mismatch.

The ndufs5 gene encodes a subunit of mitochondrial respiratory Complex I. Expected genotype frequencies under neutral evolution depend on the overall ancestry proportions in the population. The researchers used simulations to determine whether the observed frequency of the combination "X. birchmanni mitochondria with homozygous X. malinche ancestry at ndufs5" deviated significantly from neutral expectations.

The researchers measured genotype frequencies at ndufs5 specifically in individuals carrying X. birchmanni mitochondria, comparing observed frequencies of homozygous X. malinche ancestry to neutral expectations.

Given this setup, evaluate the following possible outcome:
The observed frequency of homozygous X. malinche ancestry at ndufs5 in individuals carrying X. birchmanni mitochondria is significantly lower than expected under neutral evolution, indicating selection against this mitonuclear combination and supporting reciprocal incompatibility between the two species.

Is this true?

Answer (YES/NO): YES